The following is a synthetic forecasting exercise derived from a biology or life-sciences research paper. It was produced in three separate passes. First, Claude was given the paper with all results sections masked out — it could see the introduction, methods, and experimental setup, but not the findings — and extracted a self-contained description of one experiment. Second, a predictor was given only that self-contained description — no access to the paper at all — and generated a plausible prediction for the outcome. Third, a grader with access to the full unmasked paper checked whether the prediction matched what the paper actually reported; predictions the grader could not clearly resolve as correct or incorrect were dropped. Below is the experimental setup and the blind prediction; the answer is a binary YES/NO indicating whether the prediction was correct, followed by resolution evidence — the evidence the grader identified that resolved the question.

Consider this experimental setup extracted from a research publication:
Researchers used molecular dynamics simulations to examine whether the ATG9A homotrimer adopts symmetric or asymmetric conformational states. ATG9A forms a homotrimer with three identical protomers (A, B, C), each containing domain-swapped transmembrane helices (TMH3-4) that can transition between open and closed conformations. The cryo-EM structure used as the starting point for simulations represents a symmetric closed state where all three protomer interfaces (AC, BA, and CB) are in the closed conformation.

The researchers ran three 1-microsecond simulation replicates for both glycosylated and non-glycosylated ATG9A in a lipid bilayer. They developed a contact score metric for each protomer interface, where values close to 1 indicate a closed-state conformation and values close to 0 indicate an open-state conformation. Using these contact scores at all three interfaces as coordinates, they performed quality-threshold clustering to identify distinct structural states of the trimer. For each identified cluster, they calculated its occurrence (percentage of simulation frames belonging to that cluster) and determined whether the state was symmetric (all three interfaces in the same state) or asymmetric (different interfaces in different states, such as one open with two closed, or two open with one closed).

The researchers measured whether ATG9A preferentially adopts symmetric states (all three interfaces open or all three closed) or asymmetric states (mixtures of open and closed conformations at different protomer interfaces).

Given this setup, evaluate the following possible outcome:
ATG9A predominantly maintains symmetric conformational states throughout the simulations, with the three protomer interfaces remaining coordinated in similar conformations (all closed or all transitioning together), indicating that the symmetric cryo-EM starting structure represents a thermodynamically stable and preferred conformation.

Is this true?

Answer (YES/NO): NO